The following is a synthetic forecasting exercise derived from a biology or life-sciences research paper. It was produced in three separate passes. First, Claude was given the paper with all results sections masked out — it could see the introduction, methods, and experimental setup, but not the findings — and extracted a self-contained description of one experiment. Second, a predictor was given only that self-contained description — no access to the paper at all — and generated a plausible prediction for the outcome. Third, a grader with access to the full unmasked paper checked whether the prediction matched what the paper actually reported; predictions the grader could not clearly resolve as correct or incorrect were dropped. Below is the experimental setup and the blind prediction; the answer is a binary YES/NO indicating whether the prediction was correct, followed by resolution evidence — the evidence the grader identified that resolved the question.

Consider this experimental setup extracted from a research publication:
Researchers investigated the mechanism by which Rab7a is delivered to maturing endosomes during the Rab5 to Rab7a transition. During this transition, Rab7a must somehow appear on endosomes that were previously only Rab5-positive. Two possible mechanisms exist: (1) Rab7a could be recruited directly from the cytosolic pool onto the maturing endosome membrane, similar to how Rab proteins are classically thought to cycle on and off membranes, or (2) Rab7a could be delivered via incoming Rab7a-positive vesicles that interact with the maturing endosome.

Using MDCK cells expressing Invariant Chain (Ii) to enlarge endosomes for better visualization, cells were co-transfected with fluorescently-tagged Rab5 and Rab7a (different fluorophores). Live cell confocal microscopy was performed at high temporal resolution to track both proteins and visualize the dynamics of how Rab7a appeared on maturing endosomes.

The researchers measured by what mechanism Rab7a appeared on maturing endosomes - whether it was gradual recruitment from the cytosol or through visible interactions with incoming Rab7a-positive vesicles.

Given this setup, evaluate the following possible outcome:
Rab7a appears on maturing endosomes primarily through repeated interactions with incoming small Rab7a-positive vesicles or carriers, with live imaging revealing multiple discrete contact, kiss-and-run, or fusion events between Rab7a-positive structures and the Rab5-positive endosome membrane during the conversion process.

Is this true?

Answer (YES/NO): YES